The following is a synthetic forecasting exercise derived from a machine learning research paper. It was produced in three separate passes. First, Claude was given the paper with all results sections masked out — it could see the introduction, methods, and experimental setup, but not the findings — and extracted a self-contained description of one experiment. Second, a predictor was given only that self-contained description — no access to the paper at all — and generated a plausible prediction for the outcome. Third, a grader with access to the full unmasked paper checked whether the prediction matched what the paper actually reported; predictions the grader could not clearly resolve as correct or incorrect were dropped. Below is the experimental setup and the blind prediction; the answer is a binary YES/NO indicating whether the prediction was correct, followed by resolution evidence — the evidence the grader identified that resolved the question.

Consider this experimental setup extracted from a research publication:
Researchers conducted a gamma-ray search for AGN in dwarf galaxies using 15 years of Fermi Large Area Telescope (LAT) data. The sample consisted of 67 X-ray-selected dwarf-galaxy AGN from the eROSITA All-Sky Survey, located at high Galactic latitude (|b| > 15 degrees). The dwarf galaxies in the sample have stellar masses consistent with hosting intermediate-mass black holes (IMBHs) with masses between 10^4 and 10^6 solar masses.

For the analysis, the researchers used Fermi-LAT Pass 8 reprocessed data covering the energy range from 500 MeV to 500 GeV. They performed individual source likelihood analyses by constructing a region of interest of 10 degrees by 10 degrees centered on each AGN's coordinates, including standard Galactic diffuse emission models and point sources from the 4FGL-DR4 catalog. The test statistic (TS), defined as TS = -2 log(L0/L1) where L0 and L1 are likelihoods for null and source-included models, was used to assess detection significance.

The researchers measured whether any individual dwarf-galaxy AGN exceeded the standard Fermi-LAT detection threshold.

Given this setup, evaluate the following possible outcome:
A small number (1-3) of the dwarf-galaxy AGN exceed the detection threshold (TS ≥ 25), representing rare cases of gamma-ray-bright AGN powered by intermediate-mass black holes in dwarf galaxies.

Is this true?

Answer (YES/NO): NO